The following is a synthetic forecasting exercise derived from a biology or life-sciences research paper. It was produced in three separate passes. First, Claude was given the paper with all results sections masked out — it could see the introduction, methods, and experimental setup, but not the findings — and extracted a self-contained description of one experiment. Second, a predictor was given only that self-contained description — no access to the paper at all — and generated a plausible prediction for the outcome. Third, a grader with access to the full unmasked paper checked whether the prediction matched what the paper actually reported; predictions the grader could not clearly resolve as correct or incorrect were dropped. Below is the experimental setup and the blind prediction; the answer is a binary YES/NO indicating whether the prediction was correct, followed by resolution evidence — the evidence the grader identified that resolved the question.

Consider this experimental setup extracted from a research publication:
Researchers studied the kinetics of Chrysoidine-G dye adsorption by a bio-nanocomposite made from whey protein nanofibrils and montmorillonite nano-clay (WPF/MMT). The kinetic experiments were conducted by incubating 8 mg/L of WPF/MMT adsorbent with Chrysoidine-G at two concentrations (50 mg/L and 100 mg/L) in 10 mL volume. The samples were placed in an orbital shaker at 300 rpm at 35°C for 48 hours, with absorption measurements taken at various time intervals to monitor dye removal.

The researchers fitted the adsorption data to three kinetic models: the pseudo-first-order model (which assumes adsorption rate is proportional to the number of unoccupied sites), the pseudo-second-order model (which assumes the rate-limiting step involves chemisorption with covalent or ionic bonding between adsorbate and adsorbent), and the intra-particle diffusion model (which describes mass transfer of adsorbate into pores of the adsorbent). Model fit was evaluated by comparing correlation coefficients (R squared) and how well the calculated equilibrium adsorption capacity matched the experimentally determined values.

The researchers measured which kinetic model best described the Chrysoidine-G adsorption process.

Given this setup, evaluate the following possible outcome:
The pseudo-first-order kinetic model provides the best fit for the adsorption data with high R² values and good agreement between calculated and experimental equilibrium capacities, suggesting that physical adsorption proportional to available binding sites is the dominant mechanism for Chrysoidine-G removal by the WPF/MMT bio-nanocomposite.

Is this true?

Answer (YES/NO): NO